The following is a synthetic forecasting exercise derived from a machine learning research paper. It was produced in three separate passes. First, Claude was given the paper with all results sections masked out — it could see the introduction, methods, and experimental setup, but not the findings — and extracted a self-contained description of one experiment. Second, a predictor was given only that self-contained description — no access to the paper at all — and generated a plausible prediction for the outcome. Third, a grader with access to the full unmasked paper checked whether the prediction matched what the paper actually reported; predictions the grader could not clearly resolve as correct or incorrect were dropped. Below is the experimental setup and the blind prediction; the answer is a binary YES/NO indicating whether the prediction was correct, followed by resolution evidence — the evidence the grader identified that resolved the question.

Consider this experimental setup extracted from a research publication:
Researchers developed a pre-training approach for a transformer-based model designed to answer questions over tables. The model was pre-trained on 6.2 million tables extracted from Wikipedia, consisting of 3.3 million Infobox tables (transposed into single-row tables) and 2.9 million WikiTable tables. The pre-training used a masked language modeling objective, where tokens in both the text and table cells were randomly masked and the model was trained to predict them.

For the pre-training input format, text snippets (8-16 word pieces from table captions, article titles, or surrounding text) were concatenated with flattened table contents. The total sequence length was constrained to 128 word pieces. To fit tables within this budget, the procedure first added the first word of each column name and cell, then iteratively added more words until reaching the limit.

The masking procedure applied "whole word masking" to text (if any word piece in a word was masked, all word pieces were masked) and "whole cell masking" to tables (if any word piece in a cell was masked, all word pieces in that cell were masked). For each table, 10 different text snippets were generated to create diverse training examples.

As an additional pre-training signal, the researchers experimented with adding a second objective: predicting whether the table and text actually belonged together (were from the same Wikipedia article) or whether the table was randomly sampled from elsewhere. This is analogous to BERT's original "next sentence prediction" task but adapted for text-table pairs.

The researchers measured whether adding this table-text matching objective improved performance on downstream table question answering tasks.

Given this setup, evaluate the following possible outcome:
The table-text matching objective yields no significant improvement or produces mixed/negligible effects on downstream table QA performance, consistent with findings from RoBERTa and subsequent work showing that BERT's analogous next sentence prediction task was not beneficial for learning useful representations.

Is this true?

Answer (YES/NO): YES